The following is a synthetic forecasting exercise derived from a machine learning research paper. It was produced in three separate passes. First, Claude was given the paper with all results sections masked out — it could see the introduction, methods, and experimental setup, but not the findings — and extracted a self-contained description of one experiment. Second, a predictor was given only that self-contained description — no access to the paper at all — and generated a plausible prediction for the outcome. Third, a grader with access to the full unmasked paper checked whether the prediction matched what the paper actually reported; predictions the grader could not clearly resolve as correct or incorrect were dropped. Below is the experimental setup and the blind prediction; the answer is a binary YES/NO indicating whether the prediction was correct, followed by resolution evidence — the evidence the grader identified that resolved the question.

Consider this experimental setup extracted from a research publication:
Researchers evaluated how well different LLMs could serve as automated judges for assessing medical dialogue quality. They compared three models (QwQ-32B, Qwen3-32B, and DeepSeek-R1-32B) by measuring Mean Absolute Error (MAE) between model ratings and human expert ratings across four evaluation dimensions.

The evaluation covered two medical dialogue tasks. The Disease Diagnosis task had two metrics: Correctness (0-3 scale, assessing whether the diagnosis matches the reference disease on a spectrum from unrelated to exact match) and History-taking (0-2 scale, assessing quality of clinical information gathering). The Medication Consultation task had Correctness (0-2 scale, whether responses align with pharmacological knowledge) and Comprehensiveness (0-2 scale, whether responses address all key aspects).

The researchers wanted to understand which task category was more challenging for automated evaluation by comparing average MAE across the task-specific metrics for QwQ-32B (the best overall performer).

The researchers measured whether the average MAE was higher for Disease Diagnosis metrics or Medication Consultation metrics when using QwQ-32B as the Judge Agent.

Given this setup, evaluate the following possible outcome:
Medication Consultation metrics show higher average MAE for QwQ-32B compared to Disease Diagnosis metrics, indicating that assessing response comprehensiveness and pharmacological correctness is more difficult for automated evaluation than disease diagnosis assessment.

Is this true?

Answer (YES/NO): NO